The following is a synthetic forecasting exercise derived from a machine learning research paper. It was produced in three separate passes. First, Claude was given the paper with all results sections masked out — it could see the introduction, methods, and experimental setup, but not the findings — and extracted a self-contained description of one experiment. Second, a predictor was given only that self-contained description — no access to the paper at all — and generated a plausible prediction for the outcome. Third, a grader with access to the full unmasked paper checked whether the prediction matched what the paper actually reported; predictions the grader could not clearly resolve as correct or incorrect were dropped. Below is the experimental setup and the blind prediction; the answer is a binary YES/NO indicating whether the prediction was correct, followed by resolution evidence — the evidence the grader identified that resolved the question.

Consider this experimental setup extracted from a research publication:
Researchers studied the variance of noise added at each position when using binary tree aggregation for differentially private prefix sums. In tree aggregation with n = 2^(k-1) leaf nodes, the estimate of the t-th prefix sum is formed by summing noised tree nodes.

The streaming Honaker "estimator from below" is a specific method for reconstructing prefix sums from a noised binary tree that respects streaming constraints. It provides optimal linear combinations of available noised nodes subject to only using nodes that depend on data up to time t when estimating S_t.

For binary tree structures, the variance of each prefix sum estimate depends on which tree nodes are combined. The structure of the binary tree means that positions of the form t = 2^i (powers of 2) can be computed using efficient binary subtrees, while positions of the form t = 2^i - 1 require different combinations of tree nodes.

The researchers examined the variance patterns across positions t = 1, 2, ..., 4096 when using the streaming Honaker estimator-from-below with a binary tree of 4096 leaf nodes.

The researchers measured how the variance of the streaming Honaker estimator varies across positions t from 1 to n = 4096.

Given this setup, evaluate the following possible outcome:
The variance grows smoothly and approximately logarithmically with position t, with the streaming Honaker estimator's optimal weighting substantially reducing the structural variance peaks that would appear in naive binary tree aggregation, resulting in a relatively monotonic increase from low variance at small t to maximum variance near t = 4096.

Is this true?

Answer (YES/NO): NO